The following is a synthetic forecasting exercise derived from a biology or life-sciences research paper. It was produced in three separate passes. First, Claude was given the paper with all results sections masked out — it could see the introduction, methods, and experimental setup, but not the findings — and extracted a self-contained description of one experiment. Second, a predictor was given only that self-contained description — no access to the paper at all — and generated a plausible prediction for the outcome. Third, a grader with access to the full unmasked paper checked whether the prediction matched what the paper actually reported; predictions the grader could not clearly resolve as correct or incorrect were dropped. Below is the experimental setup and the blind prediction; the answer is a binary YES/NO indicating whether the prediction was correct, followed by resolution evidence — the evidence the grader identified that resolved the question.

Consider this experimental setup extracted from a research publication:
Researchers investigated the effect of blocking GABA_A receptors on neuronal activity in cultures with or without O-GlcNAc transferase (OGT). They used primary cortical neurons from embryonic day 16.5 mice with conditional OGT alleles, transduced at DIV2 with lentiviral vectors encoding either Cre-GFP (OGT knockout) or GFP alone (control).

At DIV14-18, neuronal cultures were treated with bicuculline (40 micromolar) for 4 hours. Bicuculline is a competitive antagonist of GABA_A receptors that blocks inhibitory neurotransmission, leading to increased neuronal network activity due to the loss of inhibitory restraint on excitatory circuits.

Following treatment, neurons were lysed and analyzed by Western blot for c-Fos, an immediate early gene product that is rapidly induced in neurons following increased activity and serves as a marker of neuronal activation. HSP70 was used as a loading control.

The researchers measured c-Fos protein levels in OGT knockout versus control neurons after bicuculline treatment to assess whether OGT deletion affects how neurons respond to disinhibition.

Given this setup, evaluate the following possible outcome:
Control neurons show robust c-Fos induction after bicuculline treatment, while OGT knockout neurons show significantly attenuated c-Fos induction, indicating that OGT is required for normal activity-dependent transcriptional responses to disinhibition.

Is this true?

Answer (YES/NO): NO